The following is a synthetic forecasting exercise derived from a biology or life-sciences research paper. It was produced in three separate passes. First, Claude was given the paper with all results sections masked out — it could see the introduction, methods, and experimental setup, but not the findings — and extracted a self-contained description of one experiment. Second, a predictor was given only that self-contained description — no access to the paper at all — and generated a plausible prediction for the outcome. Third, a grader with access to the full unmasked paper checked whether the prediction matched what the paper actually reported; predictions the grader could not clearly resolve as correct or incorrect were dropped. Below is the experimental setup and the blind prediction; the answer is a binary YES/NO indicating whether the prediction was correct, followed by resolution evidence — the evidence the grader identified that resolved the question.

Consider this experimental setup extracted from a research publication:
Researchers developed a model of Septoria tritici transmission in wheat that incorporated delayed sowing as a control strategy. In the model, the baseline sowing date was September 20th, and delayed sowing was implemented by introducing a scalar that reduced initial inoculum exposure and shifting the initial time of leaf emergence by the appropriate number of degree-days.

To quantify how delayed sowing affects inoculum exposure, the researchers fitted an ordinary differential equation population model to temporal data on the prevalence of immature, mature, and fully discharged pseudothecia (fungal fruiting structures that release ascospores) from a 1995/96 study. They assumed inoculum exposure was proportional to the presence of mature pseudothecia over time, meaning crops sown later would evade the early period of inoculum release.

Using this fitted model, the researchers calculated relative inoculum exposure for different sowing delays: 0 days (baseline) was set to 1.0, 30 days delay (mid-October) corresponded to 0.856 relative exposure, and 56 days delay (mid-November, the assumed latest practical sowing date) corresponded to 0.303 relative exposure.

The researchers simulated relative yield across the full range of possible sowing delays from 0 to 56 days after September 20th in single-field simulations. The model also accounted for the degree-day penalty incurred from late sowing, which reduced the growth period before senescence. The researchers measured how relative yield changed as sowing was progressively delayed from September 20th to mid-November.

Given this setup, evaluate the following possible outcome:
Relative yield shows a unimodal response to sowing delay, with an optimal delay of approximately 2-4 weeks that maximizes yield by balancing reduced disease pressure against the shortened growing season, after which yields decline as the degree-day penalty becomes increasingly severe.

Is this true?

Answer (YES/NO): NO